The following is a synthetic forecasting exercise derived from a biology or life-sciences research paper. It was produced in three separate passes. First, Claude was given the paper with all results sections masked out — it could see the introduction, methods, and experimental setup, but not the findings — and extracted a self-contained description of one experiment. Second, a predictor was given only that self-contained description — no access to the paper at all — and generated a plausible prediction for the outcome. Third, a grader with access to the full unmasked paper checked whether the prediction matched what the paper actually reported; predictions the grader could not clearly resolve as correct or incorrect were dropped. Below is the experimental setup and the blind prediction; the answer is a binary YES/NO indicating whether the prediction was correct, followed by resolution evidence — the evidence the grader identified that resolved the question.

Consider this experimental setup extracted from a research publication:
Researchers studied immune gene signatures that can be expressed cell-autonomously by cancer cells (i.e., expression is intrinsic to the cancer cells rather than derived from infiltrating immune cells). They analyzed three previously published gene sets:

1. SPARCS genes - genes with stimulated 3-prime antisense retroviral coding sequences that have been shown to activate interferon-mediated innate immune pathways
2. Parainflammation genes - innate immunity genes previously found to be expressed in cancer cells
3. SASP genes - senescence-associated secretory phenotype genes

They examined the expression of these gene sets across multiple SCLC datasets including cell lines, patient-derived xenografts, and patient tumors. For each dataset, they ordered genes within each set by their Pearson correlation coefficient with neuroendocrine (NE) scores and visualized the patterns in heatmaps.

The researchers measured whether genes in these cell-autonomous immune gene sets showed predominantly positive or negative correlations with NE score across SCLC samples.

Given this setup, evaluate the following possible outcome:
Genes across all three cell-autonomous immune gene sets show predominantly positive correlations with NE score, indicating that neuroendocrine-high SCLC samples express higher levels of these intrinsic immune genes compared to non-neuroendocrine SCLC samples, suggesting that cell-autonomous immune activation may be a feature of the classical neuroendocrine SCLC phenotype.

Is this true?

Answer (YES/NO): NO